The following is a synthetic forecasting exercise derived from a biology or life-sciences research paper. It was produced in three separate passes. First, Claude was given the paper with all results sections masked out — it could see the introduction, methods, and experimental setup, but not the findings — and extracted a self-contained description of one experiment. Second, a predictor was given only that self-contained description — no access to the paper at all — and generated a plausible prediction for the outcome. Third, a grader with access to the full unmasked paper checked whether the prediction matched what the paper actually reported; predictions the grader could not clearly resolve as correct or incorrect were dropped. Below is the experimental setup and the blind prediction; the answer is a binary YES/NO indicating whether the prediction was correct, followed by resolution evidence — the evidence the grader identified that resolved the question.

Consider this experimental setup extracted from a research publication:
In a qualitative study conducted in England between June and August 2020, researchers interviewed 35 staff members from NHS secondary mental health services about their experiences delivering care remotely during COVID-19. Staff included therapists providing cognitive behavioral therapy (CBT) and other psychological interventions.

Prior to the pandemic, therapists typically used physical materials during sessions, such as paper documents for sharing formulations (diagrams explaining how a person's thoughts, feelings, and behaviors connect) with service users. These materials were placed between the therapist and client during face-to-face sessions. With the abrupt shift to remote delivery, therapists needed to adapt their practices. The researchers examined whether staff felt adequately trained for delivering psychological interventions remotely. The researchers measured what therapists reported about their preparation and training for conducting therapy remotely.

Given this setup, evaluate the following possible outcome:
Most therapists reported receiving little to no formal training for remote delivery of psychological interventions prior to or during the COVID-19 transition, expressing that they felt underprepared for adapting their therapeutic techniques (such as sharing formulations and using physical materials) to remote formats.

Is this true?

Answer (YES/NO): YES